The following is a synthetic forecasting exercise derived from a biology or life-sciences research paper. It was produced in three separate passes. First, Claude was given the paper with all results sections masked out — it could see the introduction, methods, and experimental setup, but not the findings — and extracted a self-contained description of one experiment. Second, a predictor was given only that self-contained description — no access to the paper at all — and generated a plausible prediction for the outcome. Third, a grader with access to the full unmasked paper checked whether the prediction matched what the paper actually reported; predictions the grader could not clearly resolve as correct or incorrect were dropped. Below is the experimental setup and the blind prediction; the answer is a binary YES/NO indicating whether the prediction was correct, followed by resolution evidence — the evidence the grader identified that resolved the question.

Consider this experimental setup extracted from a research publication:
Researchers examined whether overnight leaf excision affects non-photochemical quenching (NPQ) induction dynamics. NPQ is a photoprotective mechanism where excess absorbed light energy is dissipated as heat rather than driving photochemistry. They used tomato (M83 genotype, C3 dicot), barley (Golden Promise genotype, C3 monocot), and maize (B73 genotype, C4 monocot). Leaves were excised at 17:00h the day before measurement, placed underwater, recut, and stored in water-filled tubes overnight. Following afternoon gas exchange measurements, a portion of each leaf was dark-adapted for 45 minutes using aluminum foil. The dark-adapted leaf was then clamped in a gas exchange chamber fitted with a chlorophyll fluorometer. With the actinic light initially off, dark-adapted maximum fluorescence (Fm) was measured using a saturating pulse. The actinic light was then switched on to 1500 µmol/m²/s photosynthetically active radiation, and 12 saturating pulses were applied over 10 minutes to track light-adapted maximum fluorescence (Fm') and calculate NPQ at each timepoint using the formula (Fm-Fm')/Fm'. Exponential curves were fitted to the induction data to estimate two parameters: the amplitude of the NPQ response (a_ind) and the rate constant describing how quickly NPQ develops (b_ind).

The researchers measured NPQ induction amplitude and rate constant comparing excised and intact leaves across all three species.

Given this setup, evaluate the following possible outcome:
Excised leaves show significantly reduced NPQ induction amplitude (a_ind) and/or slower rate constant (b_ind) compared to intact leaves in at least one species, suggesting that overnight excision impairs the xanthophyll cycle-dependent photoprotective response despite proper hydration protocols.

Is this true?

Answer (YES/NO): YES